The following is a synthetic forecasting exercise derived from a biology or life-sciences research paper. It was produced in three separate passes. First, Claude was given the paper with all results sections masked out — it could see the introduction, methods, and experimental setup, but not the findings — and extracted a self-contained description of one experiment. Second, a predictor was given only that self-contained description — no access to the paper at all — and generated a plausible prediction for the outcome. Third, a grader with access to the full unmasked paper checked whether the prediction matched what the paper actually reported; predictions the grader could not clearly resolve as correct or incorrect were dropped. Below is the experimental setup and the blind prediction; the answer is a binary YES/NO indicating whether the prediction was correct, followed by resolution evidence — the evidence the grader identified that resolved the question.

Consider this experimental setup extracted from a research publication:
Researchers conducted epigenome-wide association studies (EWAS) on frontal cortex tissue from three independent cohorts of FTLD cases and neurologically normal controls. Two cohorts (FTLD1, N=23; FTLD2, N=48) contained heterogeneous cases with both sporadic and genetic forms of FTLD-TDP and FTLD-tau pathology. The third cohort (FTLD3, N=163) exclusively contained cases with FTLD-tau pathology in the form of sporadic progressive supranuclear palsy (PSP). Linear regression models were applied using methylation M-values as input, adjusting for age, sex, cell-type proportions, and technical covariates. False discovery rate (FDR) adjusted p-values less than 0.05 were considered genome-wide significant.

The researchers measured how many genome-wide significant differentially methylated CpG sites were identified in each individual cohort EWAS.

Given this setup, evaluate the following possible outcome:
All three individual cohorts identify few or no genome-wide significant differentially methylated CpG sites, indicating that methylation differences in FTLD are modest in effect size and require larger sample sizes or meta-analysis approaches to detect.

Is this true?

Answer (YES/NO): NO